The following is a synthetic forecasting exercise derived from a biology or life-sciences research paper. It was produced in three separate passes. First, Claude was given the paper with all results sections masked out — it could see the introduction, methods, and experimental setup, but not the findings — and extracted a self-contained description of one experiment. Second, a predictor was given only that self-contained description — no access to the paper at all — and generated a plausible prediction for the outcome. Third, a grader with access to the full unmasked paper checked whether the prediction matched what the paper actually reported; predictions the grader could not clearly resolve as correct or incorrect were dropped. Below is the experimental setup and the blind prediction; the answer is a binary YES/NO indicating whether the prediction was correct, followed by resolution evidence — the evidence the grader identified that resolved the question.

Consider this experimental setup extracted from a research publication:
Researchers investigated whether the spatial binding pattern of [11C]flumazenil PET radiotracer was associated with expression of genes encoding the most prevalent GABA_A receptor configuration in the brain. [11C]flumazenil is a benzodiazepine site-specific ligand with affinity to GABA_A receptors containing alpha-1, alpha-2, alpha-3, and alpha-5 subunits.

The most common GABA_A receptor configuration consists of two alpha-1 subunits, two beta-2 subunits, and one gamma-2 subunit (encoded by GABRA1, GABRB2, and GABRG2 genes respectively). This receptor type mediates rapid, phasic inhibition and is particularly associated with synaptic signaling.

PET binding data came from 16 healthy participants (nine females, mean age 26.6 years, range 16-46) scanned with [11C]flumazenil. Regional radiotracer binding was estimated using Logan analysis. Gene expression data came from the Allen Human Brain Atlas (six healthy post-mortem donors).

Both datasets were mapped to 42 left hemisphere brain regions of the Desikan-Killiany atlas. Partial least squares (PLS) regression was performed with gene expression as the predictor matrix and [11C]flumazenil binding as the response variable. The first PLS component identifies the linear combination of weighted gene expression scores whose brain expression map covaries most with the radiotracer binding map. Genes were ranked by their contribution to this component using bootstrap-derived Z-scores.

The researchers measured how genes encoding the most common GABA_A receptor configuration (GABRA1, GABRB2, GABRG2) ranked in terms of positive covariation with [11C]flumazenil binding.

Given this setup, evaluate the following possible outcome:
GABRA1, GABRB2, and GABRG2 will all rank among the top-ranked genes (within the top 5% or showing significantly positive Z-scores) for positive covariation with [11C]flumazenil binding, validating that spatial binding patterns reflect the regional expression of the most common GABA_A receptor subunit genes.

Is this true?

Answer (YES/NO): YES